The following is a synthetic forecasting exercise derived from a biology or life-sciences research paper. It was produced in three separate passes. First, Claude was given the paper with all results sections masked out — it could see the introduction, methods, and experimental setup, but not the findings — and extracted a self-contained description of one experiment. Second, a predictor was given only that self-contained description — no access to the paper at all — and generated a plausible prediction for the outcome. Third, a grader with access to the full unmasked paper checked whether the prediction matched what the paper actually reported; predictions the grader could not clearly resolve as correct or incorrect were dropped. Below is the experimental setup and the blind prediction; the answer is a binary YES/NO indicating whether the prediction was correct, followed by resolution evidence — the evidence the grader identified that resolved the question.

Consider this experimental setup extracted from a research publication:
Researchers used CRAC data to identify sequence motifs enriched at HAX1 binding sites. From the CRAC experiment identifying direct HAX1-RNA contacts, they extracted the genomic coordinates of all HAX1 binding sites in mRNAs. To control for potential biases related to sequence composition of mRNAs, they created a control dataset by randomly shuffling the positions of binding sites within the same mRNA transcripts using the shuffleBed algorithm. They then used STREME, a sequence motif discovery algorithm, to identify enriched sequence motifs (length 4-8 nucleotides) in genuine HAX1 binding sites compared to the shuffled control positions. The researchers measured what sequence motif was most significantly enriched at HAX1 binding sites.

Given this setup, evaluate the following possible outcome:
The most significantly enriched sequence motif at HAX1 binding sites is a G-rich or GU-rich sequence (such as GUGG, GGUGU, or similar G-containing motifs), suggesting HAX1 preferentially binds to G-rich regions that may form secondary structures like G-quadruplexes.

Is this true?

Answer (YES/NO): YES